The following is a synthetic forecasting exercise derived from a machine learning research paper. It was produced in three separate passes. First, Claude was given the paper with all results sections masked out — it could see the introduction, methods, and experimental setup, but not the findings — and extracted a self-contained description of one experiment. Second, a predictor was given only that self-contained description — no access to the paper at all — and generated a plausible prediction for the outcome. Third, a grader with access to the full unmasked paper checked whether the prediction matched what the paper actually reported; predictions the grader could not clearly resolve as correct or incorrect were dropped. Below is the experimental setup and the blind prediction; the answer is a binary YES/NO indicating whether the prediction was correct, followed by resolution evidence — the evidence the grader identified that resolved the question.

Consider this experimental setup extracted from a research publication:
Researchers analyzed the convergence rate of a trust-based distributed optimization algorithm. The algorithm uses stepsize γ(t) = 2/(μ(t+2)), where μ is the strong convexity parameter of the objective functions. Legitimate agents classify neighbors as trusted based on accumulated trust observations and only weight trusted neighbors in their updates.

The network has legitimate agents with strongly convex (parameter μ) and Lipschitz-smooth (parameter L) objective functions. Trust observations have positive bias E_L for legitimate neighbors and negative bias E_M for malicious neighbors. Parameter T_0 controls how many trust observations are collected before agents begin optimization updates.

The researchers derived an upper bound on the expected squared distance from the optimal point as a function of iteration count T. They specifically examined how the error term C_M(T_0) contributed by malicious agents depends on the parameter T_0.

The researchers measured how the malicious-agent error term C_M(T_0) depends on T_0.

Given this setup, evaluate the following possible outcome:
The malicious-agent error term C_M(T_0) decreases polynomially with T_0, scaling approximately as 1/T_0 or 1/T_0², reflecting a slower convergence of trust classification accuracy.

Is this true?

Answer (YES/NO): NO